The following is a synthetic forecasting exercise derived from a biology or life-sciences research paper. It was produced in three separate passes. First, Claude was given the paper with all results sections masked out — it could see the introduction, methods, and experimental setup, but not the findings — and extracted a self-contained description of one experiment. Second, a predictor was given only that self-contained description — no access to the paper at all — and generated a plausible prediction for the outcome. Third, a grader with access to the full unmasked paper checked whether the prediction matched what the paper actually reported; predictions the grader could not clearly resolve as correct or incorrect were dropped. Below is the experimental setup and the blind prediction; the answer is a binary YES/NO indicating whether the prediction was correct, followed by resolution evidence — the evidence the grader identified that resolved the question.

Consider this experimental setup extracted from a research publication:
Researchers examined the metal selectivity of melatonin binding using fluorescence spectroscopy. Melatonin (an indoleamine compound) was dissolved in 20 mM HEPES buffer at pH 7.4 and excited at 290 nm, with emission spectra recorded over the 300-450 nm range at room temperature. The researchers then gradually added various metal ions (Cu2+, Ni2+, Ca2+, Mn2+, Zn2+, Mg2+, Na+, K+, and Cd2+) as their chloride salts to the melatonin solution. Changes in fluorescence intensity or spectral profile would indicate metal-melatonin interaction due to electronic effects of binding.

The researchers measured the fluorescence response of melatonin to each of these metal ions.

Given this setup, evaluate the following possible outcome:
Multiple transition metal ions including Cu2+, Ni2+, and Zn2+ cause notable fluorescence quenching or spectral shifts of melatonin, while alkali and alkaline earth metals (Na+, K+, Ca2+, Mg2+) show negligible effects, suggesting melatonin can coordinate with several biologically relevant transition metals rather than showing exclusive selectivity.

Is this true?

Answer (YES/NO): NO